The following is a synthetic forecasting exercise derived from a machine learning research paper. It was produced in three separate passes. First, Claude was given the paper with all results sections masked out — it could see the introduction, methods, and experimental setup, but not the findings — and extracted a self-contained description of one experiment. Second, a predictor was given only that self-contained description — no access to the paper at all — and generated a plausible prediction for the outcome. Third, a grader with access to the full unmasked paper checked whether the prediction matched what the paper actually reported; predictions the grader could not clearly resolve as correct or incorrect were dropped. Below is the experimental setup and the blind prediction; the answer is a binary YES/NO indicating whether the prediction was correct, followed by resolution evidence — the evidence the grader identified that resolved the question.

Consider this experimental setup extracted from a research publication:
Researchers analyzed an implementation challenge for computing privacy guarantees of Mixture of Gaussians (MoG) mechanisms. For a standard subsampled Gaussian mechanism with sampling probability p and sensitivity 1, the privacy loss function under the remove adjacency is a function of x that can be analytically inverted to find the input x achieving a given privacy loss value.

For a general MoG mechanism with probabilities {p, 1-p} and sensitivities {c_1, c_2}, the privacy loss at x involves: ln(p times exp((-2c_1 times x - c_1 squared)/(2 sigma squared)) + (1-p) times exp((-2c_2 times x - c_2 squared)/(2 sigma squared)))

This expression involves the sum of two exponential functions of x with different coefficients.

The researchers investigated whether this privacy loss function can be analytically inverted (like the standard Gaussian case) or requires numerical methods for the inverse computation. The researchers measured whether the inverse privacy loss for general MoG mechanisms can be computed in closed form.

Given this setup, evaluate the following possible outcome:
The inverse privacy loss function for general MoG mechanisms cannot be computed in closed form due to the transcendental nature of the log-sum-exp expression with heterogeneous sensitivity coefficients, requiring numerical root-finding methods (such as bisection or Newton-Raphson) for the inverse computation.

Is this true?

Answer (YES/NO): YES